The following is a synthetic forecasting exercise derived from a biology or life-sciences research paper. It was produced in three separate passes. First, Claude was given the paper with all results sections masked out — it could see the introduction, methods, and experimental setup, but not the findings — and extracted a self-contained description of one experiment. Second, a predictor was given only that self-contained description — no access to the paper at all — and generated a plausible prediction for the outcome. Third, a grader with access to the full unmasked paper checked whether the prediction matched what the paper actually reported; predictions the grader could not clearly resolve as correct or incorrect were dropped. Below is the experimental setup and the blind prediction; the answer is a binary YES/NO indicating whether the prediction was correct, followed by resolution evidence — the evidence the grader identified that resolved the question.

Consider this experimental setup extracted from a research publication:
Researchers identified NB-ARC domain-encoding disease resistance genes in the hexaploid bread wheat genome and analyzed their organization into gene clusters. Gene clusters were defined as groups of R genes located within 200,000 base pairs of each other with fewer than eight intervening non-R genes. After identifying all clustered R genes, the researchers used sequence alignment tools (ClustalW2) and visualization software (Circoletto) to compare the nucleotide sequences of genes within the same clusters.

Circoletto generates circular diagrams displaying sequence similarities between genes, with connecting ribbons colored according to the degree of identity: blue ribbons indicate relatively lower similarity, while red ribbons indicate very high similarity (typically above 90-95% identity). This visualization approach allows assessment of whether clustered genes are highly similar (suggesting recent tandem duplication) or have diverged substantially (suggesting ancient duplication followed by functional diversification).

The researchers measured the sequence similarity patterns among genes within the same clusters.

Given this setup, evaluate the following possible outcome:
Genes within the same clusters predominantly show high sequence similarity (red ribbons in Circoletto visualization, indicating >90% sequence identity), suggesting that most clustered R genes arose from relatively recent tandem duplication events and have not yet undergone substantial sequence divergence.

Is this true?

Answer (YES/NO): NO